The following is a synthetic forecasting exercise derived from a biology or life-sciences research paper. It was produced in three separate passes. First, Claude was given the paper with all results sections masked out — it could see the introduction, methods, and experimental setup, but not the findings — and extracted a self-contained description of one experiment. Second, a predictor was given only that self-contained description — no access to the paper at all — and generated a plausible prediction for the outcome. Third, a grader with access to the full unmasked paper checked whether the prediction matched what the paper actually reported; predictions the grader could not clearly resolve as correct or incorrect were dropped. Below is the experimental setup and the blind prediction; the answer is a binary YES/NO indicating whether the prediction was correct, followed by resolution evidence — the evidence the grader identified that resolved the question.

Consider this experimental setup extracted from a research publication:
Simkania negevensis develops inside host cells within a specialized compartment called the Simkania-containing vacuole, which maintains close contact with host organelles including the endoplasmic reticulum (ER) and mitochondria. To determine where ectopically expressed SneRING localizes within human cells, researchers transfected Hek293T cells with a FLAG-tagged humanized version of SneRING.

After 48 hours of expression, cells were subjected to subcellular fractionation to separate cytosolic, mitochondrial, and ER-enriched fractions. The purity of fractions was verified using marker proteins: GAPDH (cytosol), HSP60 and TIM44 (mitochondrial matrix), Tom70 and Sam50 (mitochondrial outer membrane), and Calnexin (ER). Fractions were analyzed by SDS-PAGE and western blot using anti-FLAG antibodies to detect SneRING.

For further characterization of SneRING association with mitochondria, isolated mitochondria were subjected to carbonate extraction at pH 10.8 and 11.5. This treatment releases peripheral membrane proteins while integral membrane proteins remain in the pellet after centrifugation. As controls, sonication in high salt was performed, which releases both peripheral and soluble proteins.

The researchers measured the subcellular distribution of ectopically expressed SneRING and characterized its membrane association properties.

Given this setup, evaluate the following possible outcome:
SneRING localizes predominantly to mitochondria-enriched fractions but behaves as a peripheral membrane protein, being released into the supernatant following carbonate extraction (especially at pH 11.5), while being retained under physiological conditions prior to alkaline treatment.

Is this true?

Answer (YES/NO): NO